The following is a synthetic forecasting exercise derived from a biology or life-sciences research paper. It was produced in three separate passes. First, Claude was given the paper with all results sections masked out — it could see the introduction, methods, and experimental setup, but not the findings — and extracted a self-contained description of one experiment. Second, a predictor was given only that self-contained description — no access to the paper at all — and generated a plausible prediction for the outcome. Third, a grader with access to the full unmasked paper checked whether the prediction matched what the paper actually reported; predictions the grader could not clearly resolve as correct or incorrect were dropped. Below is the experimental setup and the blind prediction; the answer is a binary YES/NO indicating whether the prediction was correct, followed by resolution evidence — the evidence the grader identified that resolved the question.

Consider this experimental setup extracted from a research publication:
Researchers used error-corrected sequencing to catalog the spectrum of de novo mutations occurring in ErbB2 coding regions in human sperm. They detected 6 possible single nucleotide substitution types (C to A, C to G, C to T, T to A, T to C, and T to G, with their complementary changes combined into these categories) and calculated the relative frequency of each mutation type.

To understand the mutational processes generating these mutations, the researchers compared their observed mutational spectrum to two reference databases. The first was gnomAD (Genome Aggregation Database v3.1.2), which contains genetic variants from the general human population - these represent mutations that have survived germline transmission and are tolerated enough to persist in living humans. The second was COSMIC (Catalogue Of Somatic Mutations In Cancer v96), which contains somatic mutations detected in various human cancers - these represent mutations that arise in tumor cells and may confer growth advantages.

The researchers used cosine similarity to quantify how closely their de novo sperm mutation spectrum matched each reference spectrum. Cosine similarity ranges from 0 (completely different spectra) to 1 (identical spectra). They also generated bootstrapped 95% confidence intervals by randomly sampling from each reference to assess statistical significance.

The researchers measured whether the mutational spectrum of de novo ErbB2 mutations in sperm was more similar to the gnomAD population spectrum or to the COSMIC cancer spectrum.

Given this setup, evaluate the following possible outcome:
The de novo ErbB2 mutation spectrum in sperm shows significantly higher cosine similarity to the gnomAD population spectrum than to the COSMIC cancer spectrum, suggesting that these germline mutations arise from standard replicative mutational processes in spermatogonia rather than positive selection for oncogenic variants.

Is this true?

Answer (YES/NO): NO